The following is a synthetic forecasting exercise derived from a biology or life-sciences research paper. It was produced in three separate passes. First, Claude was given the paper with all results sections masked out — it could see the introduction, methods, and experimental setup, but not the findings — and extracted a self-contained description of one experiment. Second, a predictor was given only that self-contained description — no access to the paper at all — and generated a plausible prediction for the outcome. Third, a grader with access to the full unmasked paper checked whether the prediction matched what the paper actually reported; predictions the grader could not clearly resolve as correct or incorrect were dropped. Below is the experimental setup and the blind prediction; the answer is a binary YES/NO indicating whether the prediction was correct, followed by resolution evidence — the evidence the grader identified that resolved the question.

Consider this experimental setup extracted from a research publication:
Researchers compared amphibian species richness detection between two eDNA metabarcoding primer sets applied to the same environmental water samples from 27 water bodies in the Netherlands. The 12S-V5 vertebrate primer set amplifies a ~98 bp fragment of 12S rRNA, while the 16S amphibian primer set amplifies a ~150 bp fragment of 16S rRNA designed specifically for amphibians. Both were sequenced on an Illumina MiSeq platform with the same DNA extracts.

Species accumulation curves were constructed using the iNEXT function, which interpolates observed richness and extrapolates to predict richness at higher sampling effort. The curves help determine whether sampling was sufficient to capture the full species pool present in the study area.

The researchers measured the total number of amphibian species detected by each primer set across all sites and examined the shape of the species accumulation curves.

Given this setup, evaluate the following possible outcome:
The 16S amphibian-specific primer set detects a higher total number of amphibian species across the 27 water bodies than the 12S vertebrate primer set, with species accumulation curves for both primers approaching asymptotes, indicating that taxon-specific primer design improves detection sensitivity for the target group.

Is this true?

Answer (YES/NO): NO